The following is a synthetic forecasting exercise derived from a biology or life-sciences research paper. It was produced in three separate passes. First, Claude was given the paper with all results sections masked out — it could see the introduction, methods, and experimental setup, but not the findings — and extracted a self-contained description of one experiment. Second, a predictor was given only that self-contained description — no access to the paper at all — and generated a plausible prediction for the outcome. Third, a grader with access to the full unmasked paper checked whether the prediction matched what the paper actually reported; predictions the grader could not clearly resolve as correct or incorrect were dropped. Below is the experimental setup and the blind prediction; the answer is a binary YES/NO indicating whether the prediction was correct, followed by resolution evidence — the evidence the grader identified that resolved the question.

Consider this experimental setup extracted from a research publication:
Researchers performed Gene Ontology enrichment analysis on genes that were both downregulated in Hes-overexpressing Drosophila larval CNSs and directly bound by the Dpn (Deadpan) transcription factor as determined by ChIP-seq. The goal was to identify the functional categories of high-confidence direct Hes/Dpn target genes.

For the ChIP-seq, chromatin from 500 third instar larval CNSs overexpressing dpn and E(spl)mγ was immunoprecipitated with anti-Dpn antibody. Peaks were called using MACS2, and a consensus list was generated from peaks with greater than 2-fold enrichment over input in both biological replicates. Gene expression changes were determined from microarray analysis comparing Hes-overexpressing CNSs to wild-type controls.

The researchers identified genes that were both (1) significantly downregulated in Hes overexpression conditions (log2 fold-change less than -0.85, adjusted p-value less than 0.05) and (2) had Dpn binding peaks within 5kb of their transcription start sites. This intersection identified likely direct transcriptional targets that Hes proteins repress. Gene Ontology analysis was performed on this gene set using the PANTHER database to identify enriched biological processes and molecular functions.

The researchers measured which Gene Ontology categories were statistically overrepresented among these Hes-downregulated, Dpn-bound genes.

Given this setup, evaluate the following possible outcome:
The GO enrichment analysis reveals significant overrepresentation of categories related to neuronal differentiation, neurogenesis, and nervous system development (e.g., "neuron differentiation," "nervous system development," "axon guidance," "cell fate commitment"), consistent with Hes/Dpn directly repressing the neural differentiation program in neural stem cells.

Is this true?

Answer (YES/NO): NO